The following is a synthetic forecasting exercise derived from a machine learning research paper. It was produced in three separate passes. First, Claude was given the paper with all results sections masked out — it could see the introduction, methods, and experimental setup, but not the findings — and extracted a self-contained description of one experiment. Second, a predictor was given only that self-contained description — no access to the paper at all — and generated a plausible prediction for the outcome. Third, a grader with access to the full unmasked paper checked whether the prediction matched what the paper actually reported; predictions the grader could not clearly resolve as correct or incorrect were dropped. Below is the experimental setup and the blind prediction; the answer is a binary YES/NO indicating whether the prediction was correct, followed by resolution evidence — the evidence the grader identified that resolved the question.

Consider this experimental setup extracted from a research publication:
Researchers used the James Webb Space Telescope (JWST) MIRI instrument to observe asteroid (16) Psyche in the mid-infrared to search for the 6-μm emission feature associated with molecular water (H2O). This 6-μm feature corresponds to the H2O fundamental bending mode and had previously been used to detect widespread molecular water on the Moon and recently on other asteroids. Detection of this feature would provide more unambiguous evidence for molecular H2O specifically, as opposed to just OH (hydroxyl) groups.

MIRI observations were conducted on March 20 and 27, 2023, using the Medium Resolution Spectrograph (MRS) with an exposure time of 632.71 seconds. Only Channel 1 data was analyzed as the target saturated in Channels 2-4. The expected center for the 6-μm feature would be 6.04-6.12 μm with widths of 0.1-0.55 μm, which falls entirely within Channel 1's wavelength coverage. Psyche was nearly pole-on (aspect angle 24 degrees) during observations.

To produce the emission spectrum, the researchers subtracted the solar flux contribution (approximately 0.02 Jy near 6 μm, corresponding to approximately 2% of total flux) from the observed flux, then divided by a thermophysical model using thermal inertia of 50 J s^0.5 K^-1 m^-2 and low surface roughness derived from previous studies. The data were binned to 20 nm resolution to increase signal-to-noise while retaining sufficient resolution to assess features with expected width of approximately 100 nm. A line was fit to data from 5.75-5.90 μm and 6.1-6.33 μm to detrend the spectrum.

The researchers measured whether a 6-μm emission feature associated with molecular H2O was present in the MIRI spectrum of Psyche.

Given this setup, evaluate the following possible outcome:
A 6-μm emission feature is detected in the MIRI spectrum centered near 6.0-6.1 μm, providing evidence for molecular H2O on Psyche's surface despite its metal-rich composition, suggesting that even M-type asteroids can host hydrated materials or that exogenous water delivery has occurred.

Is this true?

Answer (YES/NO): NO